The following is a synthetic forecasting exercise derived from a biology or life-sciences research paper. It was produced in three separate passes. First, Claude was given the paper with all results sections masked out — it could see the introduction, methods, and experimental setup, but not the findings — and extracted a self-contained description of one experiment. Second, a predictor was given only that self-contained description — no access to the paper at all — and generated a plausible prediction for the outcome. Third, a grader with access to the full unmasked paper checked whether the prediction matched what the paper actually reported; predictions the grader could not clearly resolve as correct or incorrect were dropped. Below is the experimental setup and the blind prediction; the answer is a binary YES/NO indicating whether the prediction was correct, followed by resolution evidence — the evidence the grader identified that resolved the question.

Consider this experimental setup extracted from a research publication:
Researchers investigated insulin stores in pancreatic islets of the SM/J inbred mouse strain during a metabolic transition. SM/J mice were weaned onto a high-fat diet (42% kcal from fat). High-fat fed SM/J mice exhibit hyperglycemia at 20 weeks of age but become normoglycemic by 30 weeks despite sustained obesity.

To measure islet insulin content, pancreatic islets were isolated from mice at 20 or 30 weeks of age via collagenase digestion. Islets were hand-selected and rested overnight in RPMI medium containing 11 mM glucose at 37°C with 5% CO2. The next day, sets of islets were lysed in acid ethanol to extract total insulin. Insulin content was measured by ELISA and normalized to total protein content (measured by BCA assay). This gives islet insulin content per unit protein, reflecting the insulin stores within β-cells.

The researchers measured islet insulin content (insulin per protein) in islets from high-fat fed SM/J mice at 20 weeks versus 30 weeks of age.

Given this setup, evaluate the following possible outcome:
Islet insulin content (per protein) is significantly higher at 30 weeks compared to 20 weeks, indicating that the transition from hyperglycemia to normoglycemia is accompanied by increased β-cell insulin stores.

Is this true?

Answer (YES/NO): YES